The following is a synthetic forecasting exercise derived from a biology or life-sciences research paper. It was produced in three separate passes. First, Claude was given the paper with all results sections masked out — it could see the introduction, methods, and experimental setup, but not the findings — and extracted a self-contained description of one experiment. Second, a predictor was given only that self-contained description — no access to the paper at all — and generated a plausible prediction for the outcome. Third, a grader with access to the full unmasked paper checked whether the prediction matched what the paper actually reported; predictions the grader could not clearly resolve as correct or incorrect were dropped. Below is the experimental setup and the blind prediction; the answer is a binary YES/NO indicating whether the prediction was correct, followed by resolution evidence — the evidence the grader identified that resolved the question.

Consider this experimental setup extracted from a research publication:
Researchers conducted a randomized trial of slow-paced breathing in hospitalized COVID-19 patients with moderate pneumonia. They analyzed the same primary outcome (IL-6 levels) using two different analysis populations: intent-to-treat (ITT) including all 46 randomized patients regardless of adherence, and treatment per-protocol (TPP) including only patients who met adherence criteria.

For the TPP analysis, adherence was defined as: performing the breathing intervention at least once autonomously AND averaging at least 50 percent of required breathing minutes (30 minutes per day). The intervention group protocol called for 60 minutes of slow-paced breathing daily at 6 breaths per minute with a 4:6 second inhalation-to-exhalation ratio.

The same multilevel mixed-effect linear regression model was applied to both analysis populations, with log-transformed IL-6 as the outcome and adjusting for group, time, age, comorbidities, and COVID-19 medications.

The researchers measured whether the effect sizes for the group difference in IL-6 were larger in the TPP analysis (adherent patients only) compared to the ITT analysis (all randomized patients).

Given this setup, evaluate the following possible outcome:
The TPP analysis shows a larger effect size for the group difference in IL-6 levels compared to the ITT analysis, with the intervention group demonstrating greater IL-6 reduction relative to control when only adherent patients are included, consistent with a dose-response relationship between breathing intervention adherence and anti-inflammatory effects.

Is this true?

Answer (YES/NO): YES